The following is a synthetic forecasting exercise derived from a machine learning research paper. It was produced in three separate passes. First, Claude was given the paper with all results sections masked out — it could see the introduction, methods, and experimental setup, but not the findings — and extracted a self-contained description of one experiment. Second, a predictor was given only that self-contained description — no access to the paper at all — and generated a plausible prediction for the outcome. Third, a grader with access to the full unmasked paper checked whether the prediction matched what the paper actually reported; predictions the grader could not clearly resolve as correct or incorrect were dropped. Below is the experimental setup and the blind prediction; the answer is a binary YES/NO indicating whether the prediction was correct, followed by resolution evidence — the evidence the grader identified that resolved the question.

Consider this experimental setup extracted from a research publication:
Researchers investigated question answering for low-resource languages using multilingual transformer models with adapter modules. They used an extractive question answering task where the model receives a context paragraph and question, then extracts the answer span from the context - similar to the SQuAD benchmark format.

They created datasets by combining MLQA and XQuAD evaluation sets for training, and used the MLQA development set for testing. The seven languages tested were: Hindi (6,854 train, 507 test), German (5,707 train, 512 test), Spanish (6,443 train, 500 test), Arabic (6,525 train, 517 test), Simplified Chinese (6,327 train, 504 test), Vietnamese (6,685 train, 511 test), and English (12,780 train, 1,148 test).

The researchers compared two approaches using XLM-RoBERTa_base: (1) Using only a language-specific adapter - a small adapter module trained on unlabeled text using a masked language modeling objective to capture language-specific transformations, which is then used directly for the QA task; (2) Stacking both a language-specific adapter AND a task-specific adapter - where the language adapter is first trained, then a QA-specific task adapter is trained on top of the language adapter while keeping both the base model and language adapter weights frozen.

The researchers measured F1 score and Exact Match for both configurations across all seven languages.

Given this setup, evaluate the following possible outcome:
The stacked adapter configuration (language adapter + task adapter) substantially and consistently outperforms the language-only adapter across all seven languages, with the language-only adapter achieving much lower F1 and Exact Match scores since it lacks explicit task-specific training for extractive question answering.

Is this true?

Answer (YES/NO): NO